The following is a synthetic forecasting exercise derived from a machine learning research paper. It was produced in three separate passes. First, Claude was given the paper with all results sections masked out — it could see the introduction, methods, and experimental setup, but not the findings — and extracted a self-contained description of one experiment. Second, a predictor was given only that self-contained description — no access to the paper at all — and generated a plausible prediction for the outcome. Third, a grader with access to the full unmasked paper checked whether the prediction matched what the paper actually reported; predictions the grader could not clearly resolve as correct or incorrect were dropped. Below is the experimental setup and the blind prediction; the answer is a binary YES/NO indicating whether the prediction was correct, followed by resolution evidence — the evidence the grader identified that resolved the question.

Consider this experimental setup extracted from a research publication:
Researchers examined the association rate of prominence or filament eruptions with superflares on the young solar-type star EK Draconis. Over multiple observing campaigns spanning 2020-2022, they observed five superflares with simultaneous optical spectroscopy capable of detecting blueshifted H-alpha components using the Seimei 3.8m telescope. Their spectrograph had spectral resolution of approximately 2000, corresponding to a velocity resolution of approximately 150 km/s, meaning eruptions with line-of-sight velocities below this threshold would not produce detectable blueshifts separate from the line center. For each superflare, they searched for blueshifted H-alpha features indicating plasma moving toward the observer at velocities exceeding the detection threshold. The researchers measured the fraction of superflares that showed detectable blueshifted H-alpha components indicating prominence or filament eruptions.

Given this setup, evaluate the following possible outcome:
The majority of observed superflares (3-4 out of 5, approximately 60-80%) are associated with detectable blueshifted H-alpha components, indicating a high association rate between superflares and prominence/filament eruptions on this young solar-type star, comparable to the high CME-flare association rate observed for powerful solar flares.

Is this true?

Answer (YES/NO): YES